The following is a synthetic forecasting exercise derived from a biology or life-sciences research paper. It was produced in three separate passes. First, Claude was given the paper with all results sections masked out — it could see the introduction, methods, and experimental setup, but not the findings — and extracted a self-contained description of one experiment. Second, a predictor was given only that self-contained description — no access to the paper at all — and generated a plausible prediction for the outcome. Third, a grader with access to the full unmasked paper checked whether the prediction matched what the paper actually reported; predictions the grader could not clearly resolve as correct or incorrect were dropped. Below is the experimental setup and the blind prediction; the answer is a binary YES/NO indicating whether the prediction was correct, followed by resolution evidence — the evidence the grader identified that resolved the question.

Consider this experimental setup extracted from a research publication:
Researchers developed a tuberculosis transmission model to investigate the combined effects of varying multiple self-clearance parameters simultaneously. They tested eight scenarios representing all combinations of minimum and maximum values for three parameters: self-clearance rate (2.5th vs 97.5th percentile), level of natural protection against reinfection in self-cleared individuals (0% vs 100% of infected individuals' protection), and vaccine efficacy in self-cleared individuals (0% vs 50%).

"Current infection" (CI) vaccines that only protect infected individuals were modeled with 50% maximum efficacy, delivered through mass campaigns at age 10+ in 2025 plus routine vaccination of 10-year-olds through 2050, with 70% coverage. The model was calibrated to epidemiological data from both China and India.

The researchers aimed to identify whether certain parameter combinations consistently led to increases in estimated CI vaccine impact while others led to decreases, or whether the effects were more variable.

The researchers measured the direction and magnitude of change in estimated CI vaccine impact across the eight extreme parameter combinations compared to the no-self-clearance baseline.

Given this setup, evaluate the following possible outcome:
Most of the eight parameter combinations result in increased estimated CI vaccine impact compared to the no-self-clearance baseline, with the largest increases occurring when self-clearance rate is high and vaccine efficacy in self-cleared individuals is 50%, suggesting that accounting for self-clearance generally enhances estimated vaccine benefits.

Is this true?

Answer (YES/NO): NO